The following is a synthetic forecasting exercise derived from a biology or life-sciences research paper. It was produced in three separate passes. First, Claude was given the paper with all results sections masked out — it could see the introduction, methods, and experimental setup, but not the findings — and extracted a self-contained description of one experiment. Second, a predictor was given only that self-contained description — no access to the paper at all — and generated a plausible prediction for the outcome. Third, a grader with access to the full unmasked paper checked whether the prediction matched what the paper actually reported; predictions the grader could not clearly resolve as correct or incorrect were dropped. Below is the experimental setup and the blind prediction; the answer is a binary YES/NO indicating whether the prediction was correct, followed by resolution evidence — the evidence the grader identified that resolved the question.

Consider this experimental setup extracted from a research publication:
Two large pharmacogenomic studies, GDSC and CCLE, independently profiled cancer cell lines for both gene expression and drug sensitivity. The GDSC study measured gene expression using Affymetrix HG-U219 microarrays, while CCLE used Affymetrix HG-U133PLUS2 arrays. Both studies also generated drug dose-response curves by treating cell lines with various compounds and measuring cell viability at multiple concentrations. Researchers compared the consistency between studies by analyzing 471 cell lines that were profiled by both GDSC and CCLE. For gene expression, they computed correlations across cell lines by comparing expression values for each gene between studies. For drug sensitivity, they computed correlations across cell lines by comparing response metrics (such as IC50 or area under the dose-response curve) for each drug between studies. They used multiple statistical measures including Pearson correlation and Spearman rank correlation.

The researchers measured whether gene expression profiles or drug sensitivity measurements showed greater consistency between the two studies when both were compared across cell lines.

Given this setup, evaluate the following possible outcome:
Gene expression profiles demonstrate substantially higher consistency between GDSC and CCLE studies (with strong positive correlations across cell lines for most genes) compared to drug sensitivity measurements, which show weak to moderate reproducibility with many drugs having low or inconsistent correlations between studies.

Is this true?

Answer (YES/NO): YES